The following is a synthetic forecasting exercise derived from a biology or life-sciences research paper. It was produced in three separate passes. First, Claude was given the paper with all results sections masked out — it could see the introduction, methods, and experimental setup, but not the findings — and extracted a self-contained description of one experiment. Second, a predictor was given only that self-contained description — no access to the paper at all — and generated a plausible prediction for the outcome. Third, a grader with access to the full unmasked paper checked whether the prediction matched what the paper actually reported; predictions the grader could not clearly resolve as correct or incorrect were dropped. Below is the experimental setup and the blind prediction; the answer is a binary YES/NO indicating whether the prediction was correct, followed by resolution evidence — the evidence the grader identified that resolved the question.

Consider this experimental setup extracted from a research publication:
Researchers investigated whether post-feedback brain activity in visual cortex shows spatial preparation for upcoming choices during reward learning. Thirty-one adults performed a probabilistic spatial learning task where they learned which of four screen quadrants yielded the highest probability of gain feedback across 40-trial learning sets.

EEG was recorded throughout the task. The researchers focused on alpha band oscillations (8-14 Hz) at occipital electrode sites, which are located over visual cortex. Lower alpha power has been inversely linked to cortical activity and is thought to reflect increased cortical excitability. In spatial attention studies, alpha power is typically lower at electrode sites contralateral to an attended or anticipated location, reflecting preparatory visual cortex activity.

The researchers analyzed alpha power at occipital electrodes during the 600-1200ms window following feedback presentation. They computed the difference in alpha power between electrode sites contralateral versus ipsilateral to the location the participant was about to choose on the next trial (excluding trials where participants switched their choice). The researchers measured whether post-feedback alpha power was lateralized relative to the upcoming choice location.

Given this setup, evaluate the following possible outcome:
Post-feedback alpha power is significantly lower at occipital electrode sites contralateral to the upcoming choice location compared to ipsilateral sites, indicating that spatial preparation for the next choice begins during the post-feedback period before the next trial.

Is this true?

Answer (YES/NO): YES